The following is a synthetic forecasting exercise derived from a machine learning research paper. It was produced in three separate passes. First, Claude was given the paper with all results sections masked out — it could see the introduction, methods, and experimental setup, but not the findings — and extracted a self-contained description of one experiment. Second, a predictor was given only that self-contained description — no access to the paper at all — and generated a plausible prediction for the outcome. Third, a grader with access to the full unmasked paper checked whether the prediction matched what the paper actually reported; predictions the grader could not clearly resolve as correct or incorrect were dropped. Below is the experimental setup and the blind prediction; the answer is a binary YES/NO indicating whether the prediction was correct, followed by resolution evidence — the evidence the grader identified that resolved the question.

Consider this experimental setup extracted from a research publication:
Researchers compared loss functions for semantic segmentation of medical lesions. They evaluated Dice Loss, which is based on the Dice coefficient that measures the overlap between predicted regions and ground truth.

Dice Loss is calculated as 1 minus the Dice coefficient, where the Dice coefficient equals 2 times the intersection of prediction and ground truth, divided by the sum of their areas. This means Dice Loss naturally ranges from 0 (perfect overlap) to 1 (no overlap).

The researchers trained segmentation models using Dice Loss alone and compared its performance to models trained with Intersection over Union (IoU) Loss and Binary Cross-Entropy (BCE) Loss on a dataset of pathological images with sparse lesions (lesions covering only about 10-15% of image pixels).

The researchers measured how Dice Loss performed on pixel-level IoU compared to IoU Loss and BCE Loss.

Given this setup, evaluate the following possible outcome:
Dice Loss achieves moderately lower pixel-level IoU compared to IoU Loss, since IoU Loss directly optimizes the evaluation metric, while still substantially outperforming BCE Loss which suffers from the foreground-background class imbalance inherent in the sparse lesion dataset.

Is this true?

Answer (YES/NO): NO